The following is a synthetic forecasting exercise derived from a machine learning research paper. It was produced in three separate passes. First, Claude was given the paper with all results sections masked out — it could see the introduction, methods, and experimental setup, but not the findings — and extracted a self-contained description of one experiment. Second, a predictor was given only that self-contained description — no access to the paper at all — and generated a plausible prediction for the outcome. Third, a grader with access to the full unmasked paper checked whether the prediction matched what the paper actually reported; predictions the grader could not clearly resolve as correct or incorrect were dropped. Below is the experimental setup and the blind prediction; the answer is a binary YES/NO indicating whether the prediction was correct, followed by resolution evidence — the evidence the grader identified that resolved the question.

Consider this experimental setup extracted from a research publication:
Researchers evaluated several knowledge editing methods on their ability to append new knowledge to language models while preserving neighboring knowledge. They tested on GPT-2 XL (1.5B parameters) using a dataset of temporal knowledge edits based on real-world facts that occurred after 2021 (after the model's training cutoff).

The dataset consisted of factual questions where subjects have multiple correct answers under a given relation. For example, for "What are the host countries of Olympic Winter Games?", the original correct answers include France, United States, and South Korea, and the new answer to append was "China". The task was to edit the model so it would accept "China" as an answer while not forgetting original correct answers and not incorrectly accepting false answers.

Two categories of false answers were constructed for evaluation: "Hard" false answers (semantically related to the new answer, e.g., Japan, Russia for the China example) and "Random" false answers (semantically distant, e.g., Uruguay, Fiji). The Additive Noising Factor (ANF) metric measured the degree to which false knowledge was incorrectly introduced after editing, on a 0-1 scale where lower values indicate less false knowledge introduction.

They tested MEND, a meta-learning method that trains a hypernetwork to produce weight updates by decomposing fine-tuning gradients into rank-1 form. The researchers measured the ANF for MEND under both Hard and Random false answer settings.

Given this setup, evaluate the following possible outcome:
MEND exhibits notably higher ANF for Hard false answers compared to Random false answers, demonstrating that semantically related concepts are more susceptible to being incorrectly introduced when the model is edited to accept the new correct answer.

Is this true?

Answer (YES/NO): YES